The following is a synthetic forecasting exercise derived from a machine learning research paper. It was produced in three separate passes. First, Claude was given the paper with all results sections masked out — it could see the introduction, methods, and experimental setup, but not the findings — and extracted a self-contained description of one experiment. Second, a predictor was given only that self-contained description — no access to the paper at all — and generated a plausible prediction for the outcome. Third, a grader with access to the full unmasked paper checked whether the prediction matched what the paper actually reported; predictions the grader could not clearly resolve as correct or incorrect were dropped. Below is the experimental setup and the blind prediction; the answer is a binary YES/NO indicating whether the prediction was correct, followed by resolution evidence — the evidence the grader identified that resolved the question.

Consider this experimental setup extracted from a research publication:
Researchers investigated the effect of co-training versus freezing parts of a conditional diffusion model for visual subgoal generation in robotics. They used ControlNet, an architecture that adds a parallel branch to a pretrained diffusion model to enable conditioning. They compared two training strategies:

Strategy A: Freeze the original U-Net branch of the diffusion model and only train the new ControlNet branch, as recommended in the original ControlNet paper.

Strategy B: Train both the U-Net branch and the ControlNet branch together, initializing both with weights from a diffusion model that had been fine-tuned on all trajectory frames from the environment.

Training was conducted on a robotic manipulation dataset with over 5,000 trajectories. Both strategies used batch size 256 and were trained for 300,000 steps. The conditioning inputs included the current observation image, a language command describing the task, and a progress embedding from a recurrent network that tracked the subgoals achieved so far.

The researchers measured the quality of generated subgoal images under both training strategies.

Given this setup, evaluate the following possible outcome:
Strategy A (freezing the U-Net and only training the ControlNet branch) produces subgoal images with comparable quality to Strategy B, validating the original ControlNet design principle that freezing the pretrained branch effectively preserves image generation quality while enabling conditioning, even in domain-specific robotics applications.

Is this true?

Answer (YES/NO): NO